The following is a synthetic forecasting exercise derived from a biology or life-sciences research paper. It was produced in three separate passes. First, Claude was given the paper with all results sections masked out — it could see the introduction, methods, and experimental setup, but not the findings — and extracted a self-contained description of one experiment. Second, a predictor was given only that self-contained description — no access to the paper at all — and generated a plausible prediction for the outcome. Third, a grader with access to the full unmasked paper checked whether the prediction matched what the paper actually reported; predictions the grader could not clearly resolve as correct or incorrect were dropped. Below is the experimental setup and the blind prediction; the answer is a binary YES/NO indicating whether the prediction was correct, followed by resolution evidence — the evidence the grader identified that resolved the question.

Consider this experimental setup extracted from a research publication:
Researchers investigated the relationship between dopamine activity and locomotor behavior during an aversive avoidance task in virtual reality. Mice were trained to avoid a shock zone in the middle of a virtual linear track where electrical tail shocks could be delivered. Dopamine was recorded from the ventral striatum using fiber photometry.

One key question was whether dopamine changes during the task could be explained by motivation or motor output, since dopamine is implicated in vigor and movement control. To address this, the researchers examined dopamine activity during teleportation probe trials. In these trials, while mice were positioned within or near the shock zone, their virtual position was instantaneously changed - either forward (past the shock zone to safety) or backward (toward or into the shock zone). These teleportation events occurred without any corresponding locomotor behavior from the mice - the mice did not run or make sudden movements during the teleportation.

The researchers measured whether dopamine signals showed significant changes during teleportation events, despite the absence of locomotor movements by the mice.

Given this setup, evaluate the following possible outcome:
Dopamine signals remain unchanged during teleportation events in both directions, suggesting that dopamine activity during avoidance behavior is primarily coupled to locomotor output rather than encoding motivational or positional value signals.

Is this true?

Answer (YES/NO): NO